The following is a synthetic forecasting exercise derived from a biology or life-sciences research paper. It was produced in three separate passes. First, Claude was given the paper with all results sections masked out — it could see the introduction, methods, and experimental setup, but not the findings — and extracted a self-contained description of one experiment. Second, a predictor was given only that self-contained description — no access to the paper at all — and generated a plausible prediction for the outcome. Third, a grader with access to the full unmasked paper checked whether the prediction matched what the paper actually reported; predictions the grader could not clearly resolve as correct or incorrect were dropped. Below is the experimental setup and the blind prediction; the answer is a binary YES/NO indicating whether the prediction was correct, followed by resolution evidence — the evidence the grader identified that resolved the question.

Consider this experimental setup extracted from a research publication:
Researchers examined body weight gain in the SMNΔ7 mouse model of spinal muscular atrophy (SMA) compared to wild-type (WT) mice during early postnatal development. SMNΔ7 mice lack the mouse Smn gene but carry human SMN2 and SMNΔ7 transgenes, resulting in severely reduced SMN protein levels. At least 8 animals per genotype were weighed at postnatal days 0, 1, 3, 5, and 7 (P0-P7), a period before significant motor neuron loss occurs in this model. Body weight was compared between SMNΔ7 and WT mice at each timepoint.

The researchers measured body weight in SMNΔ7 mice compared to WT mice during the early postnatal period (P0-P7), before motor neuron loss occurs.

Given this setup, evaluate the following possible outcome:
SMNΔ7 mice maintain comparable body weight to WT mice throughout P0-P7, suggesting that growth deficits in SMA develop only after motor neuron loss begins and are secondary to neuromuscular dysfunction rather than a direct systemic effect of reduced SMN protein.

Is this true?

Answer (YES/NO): NO